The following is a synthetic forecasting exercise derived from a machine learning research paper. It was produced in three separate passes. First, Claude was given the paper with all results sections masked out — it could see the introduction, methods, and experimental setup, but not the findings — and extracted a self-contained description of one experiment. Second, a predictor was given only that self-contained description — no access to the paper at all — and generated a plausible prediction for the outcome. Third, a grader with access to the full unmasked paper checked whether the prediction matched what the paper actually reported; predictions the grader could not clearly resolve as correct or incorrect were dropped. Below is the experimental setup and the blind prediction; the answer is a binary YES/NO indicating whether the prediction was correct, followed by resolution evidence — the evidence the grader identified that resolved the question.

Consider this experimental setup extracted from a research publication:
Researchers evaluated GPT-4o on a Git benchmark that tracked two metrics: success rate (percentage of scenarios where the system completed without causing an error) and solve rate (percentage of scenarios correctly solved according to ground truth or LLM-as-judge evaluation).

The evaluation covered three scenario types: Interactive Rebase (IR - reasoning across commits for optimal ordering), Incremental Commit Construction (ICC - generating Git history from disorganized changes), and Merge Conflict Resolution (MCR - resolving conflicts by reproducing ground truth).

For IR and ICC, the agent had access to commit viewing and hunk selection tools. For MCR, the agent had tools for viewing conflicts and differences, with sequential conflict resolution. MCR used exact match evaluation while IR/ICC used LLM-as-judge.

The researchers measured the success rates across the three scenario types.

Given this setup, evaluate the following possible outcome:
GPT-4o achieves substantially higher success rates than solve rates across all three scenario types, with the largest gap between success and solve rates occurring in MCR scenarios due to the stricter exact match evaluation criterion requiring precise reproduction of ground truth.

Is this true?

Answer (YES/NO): NO